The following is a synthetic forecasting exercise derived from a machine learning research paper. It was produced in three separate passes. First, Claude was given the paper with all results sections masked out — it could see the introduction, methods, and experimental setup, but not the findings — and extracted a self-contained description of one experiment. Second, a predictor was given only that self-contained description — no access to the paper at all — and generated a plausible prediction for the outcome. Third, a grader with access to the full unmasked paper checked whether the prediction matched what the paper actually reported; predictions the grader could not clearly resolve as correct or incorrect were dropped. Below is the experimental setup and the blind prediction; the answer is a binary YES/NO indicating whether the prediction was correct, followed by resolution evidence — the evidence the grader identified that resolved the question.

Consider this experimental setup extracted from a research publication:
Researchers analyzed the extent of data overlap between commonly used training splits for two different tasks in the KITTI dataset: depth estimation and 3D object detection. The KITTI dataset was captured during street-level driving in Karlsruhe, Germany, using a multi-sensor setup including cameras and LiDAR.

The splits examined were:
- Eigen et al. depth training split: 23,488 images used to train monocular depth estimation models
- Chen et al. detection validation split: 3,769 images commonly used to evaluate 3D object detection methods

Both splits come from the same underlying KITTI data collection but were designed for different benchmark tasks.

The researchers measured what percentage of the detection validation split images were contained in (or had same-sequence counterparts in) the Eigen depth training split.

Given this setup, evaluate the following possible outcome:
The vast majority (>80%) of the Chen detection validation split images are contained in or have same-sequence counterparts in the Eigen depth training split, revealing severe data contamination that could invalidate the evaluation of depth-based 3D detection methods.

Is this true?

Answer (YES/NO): NO